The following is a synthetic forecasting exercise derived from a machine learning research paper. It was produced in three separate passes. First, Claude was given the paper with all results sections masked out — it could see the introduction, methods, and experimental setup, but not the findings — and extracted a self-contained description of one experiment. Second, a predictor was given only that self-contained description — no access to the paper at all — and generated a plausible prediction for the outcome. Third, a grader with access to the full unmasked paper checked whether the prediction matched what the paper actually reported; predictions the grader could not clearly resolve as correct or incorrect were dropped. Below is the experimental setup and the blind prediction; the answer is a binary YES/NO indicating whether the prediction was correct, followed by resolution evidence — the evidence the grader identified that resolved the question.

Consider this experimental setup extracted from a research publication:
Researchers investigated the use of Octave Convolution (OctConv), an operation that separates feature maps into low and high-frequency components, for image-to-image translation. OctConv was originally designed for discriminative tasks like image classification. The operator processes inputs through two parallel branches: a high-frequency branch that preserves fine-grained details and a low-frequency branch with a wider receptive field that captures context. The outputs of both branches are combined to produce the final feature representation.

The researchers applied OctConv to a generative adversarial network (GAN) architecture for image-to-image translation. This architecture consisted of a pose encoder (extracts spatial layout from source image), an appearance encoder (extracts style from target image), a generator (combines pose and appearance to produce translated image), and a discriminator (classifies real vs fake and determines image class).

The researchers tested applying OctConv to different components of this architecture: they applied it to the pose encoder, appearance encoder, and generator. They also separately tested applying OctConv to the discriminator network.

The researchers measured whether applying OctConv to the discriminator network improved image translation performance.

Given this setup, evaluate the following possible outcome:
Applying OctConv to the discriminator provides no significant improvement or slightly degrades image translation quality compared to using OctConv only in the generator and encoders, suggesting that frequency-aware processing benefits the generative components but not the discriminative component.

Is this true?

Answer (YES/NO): YES